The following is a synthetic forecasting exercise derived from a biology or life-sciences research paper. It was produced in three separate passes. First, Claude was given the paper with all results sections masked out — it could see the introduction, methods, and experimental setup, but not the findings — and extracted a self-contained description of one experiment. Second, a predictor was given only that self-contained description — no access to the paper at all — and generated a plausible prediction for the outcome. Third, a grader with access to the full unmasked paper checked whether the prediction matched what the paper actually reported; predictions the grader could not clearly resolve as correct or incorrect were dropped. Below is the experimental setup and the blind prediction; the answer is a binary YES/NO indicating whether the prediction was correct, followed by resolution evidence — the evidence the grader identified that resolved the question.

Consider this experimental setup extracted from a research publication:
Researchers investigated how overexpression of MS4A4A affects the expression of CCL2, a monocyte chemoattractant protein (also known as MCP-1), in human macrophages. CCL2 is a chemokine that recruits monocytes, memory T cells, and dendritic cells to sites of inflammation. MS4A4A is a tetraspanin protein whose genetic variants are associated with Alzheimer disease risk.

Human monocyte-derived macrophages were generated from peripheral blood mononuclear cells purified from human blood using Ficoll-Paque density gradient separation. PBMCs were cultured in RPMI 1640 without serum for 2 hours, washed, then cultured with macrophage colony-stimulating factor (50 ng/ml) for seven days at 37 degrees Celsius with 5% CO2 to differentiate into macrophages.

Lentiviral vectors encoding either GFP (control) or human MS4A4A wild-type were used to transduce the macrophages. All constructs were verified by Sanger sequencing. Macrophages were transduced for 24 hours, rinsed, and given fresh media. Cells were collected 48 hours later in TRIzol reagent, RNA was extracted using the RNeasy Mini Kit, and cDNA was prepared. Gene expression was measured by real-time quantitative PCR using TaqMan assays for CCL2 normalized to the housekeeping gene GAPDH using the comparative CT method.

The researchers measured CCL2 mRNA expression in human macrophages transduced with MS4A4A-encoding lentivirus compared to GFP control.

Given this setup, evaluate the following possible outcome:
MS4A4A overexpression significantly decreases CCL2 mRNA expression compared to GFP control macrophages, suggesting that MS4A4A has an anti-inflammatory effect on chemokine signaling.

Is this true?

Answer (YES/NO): YES